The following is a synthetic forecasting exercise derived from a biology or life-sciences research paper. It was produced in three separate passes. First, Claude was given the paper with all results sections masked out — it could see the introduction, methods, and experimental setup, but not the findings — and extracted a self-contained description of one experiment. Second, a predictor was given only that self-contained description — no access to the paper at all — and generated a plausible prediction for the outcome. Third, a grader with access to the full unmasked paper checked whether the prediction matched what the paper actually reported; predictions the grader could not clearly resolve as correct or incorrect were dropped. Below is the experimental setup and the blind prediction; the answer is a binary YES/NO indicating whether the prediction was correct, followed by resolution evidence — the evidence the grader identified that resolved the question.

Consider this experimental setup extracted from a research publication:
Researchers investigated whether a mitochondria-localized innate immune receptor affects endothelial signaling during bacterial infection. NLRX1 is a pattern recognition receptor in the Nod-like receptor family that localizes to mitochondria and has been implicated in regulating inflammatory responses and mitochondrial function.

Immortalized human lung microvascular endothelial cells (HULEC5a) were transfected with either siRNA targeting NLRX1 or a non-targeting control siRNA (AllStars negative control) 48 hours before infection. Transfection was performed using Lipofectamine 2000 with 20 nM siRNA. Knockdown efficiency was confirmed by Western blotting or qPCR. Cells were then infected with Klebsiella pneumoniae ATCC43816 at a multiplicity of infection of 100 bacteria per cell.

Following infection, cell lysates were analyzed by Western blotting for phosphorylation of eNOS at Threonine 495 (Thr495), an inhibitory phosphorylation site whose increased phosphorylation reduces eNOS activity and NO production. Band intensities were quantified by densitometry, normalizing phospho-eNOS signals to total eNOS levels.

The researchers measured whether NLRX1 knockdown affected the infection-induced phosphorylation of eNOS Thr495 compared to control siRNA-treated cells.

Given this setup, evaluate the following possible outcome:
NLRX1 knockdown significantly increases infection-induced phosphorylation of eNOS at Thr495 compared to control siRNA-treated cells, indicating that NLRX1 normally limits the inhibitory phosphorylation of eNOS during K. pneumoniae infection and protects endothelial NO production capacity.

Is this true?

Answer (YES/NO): NO